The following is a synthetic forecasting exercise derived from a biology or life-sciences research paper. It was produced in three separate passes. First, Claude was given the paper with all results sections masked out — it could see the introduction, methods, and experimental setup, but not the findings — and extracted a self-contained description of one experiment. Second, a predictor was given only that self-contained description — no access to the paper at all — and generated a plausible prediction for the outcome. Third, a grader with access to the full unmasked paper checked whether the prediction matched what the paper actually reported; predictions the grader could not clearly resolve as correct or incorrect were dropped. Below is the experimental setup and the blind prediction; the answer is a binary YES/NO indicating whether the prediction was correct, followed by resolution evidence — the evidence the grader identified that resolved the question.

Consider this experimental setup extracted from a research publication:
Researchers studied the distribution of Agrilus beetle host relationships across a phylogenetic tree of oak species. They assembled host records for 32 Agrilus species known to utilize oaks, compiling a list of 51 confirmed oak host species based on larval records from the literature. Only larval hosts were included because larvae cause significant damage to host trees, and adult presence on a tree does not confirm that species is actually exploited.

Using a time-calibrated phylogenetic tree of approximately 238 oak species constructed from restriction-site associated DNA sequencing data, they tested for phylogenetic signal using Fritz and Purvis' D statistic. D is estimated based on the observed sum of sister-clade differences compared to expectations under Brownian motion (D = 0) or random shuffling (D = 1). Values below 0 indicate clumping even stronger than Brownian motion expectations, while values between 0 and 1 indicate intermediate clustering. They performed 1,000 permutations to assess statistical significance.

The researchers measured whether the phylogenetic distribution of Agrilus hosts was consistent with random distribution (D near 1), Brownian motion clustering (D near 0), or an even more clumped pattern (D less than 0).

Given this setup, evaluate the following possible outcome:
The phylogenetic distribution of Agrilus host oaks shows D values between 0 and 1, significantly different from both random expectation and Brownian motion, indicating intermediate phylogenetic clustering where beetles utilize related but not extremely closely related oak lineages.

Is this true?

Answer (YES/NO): YES